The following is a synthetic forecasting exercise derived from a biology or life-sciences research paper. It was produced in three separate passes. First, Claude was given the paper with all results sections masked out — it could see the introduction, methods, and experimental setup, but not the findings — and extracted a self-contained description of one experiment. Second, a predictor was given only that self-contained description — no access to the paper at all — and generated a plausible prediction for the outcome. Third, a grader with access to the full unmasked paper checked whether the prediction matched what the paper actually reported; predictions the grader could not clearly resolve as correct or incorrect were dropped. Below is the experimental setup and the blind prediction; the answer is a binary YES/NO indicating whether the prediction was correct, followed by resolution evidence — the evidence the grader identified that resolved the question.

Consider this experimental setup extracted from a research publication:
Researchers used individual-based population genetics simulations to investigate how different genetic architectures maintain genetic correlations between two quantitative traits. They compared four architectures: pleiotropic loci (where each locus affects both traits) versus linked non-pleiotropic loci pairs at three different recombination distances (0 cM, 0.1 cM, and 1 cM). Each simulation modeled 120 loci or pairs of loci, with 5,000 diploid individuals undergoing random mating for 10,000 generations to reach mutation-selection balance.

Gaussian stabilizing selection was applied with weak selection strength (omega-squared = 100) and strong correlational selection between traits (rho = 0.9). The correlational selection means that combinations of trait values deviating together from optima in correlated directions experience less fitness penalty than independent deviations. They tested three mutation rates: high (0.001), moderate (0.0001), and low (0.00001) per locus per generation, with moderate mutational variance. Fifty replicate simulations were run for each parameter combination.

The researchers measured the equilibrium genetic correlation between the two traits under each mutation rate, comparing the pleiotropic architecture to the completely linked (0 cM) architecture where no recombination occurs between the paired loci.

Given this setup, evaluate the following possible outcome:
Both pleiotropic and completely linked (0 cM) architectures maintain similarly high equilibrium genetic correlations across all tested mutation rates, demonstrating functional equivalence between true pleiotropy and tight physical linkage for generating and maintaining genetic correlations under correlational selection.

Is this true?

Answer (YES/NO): NO